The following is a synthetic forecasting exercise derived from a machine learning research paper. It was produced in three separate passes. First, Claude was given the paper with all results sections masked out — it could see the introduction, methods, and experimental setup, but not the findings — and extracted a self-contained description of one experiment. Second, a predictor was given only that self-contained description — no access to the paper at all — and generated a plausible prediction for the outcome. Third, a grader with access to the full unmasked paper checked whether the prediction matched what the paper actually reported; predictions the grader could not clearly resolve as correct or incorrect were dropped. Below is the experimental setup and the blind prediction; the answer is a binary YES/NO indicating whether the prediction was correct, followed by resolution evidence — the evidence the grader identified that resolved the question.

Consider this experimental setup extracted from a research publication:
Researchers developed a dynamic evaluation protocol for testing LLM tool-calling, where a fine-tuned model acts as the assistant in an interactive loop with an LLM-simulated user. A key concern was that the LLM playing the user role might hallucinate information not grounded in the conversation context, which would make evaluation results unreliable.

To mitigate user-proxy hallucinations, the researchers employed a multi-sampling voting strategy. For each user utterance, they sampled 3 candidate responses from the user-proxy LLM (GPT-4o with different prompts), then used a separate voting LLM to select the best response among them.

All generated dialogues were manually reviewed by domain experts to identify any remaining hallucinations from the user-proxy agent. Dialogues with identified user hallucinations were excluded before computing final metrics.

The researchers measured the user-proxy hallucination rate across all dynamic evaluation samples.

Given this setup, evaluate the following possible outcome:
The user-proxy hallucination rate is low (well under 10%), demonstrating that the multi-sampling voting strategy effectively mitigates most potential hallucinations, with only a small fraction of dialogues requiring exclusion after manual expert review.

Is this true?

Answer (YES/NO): YES